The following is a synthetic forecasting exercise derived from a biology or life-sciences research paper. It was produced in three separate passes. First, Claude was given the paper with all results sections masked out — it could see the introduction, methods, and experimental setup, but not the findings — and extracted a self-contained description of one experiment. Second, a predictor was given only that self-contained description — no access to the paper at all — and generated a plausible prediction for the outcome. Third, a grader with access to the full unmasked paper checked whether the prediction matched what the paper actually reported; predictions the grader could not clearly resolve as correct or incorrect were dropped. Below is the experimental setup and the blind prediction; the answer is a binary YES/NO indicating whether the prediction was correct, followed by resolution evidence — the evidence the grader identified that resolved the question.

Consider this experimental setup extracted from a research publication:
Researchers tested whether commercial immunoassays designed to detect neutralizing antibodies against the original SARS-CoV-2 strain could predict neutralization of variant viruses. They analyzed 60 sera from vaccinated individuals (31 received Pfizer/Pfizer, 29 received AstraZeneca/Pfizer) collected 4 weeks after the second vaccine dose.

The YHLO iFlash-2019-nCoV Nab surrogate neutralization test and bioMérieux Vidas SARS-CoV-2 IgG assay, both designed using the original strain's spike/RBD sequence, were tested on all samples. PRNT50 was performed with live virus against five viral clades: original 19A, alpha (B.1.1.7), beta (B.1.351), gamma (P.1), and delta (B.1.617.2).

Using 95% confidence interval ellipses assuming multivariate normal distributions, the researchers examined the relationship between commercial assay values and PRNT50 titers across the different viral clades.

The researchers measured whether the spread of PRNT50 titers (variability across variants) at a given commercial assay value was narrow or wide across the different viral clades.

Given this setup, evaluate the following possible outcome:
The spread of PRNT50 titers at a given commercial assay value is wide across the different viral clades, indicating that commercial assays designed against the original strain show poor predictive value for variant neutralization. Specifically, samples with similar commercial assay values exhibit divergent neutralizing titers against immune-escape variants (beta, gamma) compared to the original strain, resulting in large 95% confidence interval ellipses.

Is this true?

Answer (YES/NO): YES